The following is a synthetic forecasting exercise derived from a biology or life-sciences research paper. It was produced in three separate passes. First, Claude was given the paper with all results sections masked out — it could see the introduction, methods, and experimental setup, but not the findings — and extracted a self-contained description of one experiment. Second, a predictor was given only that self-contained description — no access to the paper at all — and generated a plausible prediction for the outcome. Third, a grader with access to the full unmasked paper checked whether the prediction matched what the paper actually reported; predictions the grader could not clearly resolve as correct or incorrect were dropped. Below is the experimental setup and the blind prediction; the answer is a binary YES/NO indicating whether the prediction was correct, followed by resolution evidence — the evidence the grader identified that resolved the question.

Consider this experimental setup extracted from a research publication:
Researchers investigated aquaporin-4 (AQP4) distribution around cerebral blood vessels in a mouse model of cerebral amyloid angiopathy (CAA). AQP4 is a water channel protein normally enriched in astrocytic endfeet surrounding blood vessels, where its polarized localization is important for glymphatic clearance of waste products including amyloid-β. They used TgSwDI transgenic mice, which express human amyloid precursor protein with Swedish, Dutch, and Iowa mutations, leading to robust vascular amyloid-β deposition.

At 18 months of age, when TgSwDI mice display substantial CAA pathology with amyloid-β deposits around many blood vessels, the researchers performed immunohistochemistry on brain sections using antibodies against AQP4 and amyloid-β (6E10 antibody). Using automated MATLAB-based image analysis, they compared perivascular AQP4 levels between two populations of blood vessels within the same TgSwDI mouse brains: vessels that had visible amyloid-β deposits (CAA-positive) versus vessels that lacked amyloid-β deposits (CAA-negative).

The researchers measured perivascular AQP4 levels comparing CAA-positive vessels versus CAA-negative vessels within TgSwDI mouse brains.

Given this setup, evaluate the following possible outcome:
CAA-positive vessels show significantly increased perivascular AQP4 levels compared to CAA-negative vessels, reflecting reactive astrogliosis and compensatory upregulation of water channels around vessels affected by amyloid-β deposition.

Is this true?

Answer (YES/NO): NO